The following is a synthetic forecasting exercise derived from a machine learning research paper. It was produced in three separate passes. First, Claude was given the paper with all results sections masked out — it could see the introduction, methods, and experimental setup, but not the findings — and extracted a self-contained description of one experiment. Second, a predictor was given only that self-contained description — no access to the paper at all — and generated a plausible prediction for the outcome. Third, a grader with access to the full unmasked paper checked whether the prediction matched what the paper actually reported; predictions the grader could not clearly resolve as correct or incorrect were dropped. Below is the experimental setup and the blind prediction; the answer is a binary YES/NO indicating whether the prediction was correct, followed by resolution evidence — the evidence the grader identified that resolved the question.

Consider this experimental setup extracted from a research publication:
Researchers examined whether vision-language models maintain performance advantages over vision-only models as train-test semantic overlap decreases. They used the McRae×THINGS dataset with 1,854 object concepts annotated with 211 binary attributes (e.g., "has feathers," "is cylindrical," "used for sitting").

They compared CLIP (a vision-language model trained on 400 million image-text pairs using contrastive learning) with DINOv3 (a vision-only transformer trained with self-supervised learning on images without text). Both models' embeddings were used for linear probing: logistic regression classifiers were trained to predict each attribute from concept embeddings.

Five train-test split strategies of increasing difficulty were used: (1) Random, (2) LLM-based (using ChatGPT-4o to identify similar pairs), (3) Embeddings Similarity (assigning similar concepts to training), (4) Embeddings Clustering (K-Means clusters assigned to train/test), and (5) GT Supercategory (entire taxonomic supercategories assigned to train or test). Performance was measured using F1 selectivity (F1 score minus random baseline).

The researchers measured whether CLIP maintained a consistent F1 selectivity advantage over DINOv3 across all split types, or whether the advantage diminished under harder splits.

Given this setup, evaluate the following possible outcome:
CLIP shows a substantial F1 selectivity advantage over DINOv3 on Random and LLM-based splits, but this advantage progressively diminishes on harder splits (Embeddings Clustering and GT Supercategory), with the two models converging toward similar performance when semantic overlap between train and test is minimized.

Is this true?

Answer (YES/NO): NO